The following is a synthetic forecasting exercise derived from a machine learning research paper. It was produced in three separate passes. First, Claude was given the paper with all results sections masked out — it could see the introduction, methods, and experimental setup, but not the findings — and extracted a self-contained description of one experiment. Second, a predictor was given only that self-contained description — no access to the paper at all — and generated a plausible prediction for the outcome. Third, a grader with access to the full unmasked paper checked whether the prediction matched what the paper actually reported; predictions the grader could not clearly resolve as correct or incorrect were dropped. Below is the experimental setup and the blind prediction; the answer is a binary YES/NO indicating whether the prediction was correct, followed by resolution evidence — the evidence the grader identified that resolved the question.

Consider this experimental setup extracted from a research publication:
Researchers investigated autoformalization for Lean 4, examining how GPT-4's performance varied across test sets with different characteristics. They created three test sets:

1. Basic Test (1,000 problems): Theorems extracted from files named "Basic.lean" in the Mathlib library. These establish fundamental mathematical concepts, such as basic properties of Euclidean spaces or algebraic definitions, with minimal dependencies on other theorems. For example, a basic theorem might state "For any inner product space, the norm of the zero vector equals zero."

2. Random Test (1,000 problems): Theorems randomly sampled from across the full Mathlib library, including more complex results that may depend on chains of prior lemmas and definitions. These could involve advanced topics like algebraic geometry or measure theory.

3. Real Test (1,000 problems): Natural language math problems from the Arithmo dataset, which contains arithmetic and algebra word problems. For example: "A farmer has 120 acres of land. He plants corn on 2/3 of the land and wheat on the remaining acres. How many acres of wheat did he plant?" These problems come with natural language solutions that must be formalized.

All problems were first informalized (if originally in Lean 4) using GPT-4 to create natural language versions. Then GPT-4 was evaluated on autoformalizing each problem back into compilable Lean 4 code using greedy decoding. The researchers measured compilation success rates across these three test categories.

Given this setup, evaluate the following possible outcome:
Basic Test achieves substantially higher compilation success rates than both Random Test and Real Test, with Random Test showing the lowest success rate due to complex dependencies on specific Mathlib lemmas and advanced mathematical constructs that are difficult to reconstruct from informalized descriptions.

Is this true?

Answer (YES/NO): NO